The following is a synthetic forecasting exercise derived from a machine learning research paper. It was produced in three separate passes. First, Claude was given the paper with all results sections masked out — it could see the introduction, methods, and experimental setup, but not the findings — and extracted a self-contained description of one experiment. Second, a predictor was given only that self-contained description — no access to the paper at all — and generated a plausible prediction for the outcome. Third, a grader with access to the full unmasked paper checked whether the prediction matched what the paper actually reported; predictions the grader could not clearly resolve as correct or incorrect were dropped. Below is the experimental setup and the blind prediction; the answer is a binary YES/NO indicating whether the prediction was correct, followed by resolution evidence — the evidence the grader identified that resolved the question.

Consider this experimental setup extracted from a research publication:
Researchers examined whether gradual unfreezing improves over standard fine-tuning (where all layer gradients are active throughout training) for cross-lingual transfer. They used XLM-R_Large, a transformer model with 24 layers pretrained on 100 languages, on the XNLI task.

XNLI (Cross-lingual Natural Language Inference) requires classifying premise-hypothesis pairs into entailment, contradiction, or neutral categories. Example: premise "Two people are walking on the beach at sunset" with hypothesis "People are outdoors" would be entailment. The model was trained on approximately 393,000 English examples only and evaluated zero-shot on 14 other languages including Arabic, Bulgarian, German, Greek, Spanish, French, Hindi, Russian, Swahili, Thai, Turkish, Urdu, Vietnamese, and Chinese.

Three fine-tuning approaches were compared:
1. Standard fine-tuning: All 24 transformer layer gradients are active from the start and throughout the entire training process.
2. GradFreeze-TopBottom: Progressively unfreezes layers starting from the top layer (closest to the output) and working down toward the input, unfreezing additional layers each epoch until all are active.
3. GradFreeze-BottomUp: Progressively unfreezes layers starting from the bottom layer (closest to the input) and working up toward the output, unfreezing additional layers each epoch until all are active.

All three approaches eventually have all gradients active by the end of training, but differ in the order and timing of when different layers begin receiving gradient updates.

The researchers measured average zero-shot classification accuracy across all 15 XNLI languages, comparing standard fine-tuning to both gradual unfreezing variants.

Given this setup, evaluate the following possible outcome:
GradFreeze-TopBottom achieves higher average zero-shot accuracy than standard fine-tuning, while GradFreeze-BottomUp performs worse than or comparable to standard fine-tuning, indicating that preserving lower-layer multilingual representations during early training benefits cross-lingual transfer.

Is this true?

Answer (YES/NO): NO